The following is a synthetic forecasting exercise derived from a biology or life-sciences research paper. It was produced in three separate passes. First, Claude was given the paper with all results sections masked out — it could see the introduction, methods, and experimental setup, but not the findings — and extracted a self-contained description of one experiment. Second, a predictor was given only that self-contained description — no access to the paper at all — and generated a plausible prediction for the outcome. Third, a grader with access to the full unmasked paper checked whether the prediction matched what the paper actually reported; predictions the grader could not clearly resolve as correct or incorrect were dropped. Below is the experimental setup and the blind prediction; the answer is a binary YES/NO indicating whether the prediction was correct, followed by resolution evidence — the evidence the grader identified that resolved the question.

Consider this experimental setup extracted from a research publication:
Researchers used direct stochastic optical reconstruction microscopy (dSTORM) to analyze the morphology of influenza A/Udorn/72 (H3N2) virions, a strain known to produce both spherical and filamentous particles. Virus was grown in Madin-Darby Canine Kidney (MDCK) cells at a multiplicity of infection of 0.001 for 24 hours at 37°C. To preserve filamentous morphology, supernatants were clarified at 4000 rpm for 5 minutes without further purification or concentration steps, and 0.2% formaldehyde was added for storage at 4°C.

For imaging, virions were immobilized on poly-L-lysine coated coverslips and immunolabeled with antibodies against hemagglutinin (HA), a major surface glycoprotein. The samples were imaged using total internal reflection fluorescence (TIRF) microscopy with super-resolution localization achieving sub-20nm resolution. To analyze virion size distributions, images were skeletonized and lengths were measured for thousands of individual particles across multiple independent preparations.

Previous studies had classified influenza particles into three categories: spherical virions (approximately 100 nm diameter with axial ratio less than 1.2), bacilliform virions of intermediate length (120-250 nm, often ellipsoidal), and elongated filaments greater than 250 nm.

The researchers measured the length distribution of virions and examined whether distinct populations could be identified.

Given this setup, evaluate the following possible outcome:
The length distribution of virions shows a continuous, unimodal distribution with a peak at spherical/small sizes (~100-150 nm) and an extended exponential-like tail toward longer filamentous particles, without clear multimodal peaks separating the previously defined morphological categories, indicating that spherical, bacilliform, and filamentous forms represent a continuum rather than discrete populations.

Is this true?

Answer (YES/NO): NO